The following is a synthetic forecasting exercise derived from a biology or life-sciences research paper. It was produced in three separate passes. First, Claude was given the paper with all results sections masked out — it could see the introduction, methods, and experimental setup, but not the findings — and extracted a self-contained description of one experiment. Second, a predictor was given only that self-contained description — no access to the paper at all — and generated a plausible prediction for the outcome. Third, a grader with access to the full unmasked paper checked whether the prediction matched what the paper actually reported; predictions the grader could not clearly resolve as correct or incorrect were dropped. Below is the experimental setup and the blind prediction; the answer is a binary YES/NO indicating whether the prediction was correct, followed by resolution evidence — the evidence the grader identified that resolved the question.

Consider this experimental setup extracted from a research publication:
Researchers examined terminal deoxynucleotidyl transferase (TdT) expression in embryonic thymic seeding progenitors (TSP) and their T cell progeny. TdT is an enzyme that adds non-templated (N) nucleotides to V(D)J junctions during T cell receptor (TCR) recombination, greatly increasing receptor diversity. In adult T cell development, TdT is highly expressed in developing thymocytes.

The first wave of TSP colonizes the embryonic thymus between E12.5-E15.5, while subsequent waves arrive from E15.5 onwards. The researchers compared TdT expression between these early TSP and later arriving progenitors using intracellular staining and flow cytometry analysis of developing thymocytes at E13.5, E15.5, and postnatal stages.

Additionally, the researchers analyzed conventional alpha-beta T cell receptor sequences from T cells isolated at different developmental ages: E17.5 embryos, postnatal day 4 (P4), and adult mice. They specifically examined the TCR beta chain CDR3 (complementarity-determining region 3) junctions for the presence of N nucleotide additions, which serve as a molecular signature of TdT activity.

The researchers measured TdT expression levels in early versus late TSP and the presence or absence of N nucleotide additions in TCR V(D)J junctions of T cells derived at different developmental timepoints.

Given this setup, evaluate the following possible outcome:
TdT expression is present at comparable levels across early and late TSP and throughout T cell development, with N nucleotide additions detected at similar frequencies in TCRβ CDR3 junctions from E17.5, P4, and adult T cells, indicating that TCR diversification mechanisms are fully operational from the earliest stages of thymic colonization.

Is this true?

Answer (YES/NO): NO